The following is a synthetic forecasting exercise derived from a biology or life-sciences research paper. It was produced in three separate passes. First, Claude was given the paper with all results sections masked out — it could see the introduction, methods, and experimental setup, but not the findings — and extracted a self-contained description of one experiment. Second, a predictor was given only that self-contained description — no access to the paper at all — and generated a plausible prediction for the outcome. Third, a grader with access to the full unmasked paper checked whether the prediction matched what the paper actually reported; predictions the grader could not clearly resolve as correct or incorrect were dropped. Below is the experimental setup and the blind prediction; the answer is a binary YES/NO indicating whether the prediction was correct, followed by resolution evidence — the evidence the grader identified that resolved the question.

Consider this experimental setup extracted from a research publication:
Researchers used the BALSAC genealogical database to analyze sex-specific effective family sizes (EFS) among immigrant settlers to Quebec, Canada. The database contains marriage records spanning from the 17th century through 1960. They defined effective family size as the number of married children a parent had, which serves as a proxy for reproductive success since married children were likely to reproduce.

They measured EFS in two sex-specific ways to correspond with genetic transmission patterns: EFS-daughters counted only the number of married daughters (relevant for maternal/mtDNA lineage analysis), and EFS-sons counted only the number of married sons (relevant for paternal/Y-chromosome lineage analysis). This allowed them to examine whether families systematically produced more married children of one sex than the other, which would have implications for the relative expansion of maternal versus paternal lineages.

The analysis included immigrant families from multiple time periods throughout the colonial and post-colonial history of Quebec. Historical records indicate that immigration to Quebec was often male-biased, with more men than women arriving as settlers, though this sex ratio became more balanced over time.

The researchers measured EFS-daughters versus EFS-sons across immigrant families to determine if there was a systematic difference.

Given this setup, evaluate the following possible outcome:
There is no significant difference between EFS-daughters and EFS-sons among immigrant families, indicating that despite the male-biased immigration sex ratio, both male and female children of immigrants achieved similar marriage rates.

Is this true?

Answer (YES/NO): NO